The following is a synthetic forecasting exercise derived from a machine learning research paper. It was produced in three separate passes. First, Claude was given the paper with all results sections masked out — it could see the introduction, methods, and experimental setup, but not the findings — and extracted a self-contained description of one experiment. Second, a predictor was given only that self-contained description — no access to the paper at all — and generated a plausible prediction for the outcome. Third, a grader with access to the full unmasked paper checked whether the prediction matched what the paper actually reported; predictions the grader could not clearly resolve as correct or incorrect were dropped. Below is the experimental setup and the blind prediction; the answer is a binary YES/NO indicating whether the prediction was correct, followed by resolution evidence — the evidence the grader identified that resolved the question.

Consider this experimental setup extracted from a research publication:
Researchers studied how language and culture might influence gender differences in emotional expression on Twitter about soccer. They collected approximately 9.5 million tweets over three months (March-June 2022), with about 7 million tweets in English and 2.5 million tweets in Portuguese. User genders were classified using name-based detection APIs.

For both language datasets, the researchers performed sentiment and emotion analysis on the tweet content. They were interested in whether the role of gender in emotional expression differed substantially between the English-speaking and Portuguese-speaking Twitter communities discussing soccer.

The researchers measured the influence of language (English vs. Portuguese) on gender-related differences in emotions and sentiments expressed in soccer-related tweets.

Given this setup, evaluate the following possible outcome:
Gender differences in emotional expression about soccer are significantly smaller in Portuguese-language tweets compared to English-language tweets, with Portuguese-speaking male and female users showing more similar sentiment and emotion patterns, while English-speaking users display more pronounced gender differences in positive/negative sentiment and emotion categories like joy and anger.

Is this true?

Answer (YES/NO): NO